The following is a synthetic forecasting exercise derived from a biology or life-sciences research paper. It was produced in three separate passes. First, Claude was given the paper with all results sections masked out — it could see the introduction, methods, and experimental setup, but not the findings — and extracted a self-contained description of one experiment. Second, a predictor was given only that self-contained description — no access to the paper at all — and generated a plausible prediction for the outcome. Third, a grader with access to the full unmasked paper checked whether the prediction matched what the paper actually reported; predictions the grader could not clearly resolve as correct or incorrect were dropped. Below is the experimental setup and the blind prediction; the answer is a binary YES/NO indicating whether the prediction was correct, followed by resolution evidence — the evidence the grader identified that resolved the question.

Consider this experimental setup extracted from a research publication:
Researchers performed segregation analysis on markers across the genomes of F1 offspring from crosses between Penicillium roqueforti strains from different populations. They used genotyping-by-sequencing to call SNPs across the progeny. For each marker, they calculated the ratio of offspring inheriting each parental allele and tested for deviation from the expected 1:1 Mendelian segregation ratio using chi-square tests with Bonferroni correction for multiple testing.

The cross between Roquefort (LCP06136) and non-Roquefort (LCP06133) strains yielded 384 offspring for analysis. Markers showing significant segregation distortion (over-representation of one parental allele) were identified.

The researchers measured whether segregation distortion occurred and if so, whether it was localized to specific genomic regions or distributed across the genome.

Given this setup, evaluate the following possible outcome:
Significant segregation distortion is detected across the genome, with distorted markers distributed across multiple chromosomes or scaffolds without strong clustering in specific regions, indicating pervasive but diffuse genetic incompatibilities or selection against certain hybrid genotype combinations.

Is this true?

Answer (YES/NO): NO